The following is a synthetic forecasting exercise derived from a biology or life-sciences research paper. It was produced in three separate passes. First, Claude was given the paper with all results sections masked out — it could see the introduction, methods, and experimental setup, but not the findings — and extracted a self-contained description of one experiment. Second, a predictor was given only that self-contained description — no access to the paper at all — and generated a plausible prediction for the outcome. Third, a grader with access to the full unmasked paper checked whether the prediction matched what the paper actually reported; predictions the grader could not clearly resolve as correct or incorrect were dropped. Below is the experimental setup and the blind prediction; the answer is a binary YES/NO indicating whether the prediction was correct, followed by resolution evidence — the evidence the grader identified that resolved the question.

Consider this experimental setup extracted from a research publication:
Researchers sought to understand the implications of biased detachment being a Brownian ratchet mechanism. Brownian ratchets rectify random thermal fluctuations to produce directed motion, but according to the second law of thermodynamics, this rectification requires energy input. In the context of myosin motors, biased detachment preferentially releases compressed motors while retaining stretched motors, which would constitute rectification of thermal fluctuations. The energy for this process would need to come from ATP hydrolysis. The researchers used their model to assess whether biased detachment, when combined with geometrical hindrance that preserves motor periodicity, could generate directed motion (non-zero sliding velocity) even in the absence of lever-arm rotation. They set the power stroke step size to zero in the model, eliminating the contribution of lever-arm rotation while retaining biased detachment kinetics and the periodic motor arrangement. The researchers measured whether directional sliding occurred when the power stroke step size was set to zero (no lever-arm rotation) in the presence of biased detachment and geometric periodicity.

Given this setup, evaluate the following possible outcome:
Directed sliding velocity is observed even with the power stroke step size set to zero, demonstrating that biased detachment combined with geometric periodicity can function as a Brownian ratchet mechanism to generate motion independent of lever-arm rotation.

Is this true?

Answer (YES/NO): YES